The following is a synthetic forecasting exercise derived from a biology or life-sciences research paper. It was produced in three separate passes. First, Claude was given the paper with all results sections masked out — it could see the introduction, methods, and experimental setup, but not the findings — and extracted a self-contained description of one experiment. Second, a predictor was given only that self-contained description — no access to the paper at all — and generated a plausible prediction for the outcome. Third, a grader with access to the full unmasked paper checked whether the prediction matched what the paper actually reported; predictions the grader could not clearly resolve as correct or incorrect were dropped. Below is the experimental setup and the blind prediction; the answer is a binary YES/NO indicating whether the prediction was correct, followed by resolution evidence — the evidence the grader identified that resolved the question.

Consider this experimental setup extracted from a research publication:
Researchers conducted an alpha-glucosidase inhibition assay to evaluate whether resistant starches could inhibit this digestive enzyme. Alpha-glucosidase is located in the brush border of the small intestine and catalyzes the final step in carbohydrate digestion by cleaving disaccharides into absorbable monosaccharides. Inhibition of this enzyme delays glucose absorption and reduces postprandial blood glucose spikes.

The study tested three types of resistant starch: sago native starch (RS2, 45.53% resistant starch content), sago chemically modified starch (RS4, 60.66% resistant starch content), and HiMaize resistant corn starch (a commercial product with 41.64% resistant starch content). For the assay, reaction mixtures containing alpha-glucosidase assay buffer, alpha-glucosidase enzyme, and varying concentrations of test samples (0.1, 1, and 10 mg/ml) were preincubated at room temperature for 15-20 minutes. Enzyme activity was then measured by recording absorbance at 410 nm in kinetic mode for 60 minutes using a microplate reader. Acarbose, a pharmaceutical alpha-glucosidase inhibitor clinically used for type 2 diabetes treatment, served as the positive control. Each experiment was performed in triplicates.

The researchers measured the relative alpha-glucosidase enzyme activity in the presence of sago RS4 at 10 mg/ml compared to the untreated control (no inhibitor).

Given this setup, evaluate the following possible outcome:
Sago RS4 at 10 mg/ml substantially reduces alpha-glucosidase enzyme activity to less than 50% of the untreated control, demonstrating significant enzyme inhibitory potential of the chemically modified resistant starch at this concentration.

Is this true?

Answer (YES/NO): YES